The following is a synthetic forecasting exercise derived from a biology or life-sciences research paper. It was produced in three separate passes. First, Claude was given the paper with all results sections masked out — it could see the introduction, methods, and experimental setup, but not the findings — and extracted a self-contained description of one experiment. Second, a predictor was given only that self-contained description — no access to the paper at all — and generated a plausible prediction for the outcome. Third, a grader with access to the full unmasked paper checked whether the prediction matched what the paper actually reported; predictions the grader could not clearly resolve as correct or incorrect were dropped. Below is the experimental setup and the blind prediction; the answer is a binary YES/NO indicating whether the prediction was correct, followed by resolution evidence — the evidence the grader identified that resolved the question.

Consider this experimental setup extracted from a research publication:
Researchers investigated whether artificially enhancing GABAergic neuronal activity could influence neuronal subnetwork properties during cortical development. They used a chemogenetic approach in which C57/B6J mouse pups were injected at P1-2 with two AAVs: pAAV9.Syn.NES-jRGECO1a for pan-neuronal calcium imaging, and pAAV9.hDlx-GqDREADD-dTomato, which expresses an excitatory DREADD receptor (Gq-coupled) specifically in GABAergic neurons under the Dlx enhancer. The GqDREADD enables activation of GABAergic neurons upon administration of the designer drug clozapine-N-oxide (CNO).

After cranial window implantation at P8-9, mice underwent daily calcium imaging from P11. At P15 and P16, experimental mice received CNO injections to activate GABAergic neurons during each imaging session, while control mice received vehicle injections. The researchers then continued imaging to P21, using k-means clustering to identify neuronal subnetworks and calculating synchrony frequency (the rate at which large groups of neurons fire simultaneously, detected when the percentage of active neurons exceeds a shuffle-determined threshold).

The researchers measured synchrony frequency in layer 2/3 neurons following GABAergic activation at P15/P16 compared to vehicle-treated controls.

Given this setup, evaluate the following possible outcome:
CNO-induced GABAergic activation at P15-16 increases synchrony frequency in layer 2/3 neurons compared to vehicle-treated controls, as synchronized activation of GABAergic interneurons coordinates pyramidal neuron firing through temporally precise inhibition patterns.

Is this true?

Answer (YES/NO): NO